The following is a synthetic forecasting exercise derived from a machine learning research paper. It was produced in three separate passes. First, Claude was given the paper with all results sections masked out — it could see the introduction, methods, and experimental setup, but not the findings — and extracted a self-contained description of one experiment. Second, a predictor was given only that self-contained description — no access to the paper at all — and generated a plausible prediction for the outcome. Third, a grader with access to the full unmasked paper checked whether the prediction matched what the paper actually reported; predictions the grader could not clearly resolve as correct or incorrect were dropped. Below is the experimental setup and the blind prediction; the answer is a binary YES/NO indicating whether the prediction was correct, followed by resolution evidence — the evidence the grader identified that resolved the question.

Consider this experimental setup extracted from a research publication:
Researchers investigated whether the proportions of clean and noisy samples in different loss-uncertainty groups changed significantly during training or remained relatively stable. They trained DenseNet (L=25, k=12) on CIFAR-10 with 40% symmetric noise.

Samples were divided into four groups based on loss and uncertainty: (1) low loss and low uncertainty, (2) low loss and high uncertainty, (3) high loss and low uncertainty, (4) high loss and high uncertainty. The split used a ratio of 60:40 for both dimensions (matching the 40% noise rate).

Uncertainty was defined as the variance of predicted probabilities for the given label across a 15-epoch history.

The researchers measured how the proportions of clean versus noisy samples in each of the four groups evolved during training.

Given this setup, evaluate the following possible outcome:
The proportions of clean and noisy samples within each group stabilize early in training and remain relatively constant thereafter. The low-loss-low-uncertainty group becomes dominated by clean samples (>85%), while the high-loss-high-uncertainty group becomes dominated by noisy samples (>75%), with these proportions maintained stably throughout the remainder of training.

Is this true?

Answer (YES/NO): NO